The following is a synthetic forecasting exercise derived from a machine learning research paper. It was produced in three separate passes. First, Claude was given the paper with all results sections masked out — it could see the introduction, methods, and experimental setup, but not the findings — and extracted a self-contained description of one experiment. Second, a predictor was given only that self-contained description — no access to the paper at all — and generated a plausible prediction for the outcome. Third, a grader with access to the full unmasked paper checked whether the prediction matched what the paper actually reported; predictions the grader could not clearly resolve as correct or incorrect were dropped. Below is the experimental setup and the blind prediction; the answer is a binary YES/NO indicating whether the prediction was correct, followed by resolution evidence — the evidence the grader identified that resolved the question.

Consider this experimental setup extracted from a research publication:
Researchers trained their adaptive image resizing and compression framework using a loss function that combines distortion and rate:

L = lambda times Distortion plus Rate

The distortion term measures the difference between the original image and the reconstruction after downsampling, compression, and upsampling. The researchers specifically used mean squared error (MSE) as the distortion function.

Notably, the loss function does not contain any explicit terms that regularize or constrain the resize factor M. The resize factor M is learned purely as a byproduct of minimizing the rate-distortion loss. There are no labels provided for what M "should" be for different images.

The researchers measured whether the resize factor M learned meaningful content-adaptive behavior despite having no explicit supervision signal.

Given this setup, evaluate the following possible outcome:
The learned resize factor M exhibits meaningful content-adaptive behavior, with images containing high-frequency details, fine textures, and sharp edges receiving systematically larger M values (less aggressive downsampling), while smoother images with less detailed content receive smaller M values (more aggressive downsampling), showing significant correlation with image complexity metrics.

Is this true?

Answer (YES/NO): YES